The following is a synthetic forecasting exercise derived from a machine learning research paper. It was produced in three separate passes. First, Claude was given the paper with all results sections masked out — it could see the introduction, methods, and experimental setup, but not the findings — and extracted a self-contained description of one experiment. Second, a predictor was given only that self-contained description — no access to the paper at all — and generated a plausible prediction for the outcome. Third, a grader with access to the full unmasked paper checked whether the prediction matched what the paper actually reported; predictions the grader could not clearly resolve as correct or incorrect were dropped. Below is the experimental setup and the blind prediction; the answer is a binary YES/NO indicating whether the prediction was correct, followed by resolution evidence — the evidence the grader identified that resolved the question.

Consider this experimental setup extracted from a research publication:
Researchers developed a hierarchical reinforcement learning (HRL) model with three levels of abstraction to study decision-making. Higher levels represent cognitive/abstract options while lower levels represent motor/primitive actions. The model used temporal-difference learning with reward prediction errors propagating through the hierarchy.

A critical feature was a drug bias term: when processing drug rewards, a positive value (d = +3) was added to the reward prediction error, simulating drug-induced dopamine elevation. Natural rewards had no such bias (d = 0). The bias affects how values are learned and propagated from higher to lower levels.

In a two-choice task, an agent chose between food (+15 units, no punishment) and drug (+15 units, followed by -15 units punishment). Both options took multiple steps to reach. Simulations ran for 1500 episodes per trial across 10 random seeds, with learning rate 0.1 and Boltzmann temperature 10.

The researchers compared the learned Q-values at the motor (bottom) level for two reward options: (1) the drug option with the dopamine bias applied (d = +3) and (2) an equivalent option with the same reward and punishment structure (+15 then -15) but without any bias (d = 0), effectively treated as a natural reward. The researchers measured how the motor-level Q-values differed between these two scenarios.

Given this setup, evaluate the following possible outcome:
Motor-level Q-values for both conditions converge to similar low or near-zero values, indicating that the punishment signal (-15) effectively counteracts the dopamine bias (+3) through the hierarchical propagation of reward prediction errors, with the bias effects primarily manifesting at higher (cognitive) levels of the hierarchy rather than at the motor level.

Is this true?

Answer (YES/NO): NO